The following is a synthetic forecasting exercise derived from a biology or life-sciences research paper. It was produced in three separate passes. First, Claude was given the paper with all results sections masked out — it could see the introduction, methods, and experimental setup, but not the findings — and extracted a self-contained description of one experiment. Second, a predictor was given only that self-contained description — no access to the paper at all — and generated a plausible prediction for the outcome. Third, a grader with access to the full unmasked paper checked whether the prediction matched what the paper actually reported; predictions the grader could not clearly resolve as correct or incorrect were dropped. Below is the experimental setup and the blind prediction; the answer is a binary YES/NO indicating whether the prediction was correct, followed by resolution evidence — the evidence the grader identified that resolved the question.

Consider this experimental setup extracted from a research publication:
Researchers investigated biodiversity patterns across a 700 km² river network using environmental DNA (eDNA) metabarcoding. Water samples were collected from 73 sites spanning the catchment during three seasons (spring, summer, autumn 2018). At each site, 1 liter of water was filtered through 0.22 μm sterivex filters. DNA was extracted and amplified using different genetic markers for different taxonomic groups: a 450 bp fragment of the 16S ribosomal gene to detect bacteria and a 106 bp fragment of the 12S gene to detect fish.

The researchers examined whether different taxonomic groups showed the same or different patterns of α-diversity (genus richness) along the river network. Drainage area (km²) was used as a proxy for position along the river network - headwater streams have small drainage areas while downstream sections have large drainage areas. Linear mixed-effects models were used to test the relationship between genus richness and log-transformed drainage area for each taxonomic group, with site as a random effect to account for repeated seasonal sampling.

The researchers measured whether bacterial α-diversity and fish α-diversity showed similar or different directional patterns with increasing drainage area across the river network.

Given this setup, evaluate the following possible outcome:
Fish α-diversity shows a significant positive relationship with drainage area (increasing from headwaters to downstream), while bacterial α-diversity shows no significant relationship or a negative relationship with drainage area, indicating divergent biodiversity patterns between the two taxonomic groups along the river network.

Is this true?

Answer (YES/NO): YES